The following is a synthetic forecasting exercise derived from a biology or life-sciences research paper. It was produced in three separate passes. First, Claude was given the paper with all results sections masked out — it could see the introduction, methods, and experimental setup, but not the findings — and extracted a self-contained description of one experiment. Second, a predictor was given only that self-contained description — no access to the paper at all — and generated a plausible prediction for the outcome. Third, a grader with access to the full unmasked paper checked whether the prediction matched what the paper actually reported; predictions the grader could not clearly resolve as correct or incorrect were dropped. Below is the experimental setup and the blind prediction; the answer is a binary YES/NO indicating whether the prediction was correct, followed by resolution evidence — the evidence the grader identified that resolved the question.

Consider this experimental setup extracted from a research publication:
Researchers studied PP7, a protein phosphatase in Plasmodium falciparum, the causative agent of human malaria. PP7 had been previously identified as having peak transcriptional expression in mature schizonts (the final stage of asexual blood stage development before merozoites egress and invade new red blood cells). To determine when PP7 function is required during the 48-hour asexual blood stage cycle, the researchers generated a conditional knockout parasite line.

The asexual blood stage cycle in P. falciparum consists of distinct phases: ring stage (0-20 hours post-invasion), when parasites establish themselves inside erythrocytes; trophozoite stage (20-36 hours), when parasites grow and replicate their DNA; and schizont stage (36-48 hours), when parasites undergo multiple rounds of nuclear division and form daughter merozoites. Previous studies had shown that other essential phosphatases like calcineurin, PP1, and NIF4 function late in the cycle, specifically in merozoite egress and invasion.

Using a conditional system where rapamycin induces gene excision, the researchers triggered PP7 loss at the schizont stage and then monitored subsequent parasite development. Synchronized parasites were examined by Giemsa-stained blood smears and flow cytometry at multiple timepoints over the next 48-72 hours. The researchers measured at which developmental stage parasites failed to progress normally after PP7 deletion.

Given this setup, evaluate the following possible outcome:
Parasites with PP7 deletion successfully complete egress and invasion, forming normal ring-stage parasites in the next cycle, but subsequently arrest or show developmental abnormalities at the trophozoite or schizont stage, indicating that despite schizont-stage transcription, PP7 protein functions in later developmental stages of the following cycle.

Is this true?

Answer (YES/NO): NO